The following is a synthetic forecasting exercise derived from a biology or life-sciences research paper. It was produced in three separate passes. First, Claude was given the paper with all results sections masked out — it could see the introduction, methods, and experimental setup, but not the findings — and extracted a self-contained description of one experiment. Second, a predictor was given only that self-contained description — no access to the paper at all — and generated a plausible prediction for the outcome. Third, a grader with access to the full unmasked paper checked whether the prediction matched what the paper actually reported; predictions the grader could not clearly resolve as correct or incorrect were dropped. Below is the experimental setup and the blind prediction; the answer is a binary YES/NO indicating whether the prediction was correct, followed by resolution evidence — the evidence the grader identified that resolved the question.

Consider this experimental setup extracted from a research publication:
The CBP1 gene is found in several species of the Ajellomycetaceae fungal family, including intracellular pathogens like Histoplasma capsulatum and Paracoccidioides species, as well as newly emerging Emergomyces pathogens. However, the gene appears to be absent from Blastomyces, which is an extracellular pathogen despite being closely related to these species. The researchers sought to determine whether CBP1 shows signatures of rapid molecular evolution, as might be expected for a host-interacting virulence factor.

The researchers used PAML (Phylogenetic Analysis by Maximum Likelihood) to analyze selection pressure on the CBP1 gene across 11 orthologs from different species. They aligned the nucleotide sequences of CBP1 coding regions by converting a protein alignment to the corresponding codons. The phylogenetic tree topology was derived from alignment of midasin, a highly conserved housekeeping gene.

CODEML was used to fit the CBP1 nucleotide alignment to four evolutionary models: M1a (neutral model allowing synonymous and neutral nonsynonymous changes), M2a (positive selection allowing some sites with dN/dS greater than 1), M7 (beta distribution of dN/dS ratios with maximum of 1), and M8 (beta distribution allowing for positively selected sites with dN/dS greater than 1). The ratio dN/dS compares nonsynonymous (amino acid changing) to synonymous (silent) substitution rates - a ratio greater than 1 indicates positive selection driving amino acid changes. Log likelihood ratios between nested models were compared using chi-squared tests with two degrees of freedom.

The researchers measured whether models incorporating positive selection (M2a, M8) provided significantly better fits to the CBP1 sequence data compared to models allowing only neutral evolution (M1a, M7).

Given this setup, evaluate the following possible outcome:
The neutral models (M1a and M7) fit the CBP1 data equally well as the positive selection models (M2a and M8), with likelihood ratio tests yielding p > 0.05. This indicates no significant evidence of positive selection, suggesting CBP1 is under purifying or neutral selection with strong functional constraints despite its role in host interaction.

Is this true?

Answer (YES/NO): NO